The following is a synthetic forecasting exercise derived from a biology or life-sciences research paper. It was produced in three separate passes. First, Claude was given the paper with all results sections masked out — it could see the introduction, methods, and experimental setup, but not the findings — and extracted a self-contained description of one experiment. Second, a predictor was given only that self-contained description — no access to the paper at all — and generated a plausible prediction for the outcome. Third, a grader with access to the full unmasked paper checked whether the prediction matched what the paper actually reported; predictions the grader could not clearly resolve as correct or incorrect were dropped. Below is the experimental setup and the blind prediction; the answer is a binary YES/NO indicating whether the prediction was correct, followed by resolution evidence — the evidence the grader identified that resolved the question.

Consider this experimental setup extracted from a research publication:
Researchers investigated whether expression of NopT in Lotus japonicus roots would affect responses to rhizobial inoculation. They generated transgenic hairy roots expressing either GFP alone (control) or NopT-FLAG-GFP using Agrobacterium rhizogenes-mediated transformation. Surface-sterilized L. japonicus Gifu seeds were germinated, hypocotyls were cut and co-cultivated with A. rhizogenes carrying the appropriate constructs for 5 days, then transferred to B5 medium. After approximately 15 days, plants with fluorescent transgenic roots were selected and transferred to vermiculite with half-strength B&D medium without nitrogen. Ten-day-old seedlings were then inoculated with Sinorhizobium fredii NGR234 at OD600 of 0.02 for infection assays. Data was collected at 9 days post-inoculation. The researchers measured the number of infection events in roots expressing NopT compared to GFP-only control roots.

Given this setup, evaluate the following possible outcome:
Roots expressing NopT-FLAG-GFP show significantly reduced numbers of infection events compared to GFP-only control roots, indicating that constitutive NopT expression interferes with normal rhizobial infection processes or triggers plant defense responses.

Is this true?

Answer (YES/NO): YES